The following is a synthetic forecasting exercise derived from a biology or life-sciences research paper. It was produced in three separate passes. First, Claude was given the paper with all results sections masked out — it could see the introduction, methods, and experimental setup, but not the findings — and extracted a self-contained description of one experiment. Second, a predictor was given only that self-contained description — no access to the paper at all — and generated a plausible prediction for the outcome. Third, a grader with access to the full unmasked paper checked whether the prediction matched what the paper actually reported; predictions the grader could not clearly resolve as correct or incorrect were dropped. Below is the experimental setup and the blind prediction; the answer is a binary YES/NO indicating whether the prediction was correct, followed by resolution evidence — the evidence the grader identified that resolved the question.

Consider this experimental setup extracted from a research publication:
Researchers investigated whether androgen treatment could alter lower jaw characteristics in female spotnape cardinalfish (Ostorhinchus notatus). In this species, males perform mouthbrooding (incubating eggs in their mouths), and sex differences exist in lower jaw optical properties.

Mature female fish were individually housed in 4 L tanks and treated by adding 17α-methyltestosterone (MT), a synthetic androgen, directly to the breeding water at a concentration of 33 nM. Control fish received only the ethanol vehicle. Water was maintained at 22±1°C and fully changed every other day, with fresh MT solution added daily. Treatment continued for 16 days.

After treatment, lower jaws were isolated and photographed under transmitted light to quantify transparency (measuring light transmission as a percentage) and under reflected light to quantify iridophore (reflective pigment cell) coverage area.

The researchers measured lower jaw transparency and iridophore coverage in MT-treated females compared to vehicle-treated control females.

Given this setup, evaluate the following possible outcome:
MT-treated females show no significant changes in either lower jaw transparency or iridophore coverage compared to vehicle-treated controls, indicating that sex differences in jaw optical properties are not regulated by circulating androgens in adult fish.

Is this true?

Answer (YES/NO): NO